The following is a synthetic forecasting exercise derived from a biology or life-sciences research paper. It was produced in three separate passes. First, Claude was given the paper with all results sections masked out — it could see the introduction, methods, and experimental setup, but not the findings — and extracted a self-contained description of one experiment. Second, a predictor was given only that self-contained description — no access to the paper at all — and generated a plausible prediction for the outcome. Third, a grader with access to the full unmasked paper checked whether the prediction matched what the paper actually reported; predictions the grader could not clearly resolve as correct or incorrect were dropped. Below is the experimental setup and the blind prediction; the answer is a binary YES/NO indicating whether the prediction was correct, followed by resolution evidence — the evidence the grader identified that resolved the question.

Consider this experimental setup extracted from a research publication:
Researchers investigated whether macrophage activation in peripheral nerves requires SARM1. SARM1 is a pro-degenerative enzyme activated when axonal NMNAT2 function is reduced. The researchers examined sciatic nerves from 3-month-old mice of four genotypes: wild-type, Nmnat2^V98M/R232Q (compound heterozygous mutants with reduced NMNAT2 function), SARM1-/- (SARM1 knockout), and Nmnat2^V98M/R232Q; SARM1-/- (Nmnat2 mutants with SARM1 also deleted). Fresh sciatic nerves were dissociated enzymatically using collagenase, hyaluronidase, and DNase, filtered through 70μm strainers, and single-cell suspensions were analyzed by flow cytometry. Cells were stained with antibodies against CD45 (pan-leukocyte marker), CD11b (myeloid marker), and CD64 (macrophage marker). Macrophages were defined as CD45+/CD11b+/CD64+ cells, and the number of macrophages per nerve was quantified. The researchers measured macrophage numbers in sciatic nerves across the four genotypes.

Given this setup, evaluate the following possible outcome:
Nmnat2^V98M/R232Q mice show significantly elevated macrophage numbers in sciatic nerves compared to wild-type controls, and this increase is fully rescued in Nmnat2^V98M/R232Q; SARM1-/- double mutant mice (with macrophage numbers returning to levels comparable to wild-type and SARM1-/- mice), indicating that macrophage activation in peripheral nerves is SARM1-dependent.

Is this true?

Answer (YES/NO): NO